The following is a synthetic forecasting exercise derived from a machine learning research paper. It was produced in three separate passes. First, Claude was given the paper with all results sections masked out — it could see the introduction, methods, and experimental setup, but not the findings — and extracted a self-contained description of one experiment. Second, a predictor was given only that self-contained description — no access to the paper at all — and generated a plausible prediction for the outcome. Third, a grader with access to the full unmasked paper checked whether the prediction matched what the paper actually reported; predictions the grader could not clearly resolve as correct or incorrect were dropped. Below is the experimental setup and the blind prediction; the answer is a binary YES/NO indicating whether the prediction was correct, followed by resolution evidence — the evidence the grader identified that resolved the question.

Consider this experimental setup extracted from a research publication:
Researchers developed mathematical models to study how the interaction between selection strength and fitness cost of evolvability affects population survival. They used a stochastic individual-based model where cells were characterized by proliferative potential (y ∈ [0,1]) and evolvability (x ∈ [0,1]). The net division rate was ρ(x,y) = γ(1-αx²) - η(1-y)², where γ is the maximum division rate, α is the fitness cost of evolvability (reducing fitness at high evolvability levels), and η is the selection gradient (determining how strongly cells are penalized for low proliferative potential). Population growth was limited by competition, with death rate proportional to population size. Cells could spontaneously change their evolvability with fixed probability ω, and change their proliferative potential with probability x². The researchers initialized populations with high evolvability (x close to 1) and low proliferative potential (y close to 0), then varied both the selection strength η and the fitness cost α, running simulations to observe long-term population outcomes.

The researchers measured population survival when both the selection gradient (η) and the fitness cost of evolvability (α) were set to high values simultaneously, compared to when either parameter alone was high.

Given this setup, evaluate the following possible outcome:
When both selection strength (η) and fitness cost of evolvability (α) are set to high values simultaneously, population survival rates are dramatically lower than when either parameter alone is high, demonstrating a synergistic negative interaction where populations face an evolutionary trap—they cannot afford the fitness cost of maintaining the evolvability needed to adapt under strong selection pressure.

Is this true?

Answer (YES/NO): NO